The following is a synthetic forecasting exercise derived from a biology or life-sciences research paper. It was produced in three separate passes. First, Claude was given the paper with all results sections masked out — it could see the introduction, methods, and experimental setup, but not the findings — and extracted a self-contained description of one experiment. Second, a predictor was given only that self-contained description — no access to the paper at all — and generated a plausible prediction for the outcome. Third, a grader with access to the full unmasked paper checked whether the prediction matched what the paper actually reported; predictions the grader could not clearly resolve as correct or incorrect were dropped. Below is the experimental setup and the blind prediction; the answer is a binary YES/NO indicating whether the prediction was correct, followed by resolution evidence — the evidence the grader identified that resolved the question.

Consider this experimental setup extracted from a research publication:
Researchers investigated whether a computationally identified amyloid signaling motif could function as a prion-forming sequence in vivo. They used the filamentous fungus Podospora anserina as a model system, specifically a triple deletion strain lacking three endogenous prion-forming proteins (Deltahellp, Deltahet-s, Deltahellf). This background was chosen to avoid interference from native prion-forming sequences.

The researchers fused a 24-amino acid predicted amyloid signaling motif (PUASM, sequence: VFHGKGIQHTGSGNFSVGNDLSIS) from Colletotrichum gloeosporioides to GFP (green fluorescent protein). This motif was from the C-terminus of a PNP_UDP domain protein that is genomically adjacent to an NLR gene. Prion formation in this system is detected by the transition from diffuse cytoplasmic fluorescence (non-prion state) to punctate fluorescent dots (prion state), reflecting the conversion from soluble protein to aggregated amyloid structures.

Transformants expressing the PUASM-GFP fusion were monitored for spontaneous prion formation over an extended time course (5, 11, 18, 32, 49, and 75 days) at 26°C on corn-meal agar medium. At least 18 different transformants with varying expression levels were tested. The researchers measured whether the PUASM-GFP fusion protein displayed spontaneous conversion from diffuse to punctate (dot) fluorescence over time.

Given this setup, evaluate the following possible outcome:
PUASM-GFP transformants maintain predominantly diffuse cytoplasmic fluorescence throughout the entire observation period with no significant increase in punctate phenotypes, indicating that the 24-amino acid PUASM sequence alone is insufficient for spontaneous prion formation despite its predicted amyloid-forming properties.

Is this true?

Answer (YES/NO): YES